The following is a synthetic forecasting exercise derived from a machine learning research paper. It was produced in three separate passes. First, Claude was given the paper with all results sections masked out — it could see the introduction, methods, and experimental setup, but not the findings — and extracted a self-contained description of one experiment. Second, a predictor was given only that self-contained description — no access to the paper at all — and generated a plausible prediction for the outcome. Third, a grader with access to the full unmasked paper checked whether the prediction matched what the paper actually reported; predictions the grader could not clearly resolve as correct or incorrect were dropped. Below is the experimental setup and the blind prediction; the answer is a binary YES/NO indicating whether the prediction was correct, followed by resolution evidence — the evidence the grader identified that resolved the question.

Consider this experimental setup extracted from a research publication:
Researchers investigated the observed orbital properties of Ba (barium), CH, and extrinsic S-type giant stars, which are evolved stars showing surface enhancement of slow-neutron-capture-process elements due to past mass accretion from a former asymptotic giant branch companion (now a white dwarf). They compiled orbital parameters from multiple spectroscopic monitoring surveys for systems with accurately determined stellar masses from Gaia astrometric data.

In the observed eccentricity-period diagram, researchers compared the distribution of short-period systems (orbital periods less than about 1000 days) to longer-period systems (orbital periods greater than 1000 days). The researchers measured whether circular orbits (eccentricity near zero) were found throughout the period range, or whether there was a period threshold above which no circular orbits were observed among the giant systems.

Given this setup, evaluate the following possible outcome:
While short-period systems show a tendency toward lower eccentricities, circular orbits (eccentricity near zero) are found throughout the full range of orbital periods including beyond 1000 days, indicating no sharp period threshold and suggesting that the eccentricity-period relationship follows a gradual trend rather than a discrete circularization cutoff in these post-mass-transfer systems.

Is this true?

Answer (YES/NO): NO